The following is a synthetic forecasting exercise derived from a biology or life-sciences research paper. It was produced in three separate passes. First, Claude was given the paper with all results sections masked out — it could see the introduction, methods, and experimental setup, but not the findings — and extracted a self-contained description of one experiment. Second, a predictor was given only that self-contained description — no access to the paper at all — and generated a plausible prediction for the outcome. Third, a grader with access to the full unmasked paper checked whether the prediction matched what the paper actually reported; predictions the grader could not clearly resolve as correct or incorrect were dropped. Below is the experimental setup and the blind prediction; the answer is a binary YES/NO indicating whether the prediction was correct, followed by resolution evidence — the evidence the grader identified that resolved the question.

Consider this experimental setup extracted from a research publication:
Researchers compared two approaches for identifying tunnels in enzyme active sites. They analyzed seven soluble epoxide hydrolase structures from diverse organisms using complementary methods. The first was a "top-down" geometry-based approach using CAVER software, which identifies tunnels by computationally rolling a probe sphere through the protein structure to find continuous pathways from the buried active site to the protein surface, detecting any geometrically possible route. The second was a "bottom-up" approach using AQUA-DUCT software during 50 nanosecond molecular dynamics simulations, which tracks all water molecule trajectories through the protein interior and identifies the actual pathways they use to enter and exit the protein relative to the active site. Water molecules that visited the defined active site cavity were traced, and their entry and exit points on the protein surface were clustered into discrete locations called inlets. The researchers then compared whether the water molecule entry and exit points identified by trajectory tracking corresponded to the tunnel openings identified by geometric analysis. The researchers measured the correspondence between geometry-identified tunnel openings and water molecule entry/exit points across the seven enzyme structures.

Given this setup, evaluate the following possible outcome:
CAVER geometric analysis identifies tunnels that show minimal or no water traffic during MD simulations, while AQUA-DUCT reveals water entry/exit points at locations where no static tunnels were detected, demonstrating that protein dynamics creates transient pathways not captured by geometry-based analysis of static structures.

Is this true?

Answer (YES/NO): YES